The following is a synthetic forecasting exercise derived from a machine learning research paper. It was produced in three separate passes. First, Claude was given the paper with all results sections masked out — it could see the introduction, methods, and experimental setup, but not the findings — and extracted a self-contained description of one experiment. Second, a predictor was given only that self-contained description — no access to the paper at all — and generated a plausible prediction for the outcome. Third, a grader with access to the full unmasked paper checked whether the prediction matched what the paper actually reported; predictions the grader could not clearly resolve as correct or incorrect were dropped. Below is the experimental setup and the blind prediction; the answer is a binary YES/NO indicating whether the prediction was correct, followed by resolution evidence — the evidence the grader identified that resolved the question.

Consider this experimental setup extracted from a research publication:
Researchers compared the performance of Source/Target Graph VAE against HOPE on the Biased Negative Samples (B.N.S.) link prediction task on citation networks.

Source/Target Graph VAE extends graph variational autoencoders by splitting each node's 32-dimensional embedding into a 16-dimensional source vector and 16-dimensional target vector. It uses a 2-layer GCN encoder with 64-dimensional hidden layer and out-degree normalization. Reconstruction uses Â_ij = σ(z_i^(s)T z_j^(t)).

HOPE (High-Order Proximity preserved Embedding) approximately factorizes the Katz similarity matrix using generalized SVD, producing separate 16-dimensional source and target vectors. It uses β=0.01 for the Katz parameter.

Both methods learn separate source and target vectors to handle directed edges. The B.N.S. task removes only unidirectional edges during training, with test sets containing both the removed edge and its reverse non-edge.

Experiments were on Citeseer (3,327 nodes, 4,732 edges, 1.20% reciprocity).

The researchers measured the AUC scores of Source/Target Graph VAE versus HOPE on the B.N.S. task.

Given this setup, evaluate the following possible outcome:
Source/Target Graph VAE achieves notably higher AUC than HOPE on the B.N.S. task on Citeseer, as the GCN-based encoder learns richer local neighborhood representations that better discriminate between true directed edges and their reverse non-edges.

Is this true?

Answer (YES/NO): NO